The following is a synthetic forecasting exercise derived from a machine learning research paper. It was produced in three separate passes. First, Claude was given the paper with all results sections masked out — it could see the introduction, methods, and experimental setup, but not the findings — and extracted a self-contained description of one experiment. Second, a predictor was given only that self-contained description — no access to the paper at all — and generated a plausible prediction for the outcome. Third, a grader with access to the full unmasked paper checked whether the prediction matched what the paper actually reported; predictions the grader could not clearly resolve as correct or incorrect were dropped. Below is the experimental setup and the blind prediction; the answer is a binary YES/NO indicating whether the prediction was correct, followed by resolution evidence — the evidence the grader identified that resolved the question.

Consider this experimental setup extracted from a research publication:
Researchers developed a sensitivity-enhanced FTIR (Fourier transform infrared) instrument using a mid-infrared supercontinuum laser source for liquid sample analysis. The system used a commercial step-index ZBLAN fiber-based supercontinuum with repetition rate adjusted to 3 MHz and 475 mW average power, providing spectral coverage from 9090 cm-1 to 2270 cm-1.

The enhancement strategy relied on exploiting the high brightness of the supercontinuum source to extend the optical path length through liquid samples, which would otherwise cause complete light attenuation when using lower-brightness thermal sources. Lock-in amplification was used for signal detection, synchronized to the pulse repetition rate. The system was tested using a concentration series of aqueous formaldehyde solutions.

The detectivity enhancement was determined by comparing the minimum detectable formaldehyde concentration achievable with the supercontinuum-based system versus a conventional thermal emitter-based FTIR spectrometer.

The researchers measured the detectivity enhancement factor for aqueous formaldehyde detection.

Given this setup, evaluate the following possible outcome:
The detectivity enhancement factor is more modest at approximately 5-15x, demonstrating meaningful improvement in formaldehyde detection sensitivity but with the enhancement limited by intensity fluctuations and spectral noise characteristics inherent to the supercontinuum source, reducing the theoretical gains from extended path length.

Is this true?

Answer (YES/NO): NO